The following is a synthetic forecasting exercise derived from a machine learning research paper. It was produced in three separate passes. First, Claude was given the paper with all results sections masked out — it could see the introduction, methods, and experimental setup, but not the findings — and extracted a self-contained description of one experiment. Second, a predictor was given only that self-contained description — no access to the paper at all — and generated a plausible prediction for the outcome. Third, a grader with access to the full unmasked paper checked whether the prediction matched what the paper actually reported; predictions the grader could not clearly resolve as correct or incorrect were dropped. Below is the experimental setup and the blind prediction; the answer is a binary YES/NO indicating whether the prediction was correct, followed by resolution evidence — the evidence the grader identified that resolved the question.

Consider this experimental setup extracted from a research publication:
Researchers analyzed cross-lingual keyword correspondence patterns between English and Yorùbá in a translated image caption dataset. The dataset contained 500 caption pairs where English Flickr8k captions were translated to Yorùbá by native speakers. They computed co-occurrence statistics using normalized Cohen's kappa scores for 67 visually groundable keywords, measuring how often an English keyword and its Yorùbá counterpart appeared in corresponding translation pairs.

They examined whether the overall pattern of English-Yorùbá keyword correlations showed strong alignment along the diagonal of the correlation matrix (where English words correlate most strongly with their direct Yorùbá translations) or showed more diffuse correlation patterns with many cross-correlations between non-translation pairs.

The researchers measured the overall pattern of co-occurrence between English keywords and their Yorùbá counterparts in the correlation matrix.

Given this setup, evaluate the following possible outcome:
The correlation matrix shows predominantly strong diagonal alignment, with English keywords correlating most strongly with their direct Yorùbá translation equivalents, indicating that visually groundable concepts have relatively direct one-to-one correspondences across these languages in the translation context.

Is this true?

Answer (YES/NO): YES